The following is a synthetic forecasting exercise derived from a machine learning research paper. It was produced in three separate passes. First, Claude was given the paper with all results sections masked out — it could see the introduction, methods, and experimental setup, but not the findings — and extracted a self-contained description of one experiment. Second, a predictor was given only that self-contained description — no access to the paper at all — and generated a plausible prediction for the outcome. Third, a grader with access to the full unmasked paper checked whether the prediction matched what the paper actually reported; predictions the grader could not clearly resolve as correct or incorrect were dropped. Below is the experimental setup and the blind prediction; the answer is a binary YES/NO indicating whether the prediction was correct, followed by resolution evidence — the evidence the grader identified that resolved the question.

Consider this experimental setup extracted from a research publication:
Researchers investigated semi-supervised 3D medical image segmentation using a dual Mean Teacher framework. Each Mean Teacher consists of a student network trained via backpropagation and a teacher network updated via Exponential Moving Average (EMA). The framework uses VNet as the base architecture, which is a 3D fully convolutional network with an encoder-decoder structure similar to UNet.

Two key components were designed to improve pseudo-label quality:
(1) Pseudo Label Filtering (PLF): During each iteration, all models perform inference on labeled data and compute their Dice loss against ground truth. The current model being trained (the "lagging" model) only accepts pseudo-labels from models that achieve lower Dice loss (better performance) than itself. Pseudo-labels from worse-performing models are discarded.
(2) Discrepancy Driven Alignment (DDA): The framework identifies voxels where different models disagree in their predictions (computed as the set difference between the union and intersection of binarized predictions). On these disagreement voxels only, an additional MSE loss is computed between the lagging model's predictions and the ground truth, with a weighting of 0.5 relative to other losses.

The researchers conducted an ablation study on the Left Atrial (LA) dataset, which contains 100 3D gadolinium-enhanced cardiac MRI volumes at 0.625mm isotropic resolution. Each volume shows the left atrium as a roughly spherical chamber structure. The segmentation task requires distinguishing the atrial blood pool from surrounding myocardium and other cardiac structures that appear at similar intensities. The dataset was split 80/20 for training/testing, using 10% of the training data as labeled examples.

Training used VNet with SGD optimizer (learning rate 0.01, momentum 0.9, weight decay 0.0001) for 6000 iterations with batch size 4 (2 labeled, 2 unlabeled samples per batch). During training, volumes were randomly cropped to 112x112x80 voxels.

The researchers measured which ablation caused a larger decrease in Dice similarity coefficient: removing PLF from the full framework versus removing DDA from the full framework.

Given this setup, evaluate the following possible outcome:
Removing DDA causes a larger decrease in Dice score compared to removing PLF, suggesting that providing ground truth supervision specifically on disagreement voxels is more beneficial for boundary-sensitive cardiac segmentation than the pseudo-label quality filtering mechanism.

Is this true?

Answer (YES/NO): YES